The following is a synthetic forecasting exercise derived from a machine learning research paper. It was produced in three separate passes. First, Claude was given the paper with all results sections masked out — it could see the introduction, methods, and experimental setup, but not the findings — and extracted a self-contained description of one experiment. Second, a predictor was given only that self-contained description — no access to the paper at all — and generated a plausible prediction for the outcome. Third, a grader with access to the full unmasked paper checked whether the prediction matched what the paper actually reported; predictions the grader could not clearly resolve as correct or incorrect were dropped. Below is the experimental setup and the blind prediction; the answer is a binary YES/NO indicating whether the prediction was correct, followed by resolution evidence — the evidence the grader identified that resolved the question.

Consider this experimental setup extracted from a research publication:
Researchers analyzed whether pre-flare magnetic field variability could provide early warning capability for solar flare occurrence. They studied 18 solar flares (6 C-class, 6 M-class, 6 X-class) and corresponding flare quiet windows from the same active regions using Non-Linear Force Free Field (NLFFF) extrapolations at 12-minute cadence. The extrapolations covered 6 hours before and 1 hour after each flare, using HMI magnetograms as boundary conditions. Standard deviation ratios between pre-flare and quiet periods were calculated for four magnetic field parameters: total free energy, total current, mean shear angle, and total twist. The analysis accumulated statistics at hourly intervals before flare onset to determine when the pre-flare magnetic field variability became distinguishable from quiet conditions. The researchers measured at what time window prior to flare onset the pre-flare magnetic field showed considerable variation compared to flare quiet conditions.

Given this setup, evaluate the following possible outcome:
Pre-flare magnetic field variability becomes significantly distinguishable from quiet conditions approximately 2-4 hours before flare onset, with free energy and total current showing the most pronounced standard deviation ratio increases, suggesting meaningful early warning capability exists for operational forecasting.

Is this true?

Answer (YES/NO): NO